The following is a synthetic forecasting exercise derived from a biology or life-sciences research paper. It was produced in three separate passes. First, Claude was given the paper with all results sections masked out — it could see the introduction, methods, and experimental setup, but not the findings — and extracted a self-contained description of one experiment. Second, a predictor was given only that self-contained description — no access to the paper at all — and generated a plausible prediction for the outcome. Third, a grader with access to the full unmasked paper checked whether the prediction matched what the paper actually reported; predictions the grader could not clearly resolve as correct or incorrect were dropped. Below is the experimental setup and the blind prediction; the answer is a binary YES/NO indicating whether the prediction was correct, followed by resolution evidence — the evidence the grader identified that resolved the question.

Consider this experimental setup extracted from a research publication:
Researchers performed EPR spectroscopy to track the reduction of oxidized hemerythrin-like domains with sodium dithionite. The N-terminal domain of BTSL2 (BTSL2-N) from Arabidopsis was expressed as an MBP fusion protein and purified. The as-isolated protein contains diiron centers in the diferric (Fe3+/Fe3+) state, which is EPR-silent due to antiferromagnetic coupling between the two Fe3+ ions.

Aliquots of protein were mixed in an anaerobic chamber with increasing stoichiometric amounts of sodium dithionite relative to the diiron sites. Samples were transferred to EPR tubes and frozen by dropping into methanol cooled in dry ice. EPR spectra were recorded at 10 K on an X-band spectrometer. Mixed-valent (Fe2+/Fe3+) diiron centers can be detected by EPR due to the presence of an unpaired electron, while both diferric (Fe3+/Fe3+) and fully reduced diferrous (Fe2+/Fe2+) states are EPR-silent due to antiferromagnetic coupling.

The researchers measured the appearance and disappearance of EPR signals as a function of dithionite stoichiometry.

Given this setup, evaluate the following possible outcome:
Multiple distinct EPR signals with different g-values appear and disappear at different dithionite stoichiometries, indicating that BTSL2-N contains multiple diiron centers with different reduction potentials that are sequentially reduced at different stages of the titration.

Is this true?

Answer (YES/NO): NO